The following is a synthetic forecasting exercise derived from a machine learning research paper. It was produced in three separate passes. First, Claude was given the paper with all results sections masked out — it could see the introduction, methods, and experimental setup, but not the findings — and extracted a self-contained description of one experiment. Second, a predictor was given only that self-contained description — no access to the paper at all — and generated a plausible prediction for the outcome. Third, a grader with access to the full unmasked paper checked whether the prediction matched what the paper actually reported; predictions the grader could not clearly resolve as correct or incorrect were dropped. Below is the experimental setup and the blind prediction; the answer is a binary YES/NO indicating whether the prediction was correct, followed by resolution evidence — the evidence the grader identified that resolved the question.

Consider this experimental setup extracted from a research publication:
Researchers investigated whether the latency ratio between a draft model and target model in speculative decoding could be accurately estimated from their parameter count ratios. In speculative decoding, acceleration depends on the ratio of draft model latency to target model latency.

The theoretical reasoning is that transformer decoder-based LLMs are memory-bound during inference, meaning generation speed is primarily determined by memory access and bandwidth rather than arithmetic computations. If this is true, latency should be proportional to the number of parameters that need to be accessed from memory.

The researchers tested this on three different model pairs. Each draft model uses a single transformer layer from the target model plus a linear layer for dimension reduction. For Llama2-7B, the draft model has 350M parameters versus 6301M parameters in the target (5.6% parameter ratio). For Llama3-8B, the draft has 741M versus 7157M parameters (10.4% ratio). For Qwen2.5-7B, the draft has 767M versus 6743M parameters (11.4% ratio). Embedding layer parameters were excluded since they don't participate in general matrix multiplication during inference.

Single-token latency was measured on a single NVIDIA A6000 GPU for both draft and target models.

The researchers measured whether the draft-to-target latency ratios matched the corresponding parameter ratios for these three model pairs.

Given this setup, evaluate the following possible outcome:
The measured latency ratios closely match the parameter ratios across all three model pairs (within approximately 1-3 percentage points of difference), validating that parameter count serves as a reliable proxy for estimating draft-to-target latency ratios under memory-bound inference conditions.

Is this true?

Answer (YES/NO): YES